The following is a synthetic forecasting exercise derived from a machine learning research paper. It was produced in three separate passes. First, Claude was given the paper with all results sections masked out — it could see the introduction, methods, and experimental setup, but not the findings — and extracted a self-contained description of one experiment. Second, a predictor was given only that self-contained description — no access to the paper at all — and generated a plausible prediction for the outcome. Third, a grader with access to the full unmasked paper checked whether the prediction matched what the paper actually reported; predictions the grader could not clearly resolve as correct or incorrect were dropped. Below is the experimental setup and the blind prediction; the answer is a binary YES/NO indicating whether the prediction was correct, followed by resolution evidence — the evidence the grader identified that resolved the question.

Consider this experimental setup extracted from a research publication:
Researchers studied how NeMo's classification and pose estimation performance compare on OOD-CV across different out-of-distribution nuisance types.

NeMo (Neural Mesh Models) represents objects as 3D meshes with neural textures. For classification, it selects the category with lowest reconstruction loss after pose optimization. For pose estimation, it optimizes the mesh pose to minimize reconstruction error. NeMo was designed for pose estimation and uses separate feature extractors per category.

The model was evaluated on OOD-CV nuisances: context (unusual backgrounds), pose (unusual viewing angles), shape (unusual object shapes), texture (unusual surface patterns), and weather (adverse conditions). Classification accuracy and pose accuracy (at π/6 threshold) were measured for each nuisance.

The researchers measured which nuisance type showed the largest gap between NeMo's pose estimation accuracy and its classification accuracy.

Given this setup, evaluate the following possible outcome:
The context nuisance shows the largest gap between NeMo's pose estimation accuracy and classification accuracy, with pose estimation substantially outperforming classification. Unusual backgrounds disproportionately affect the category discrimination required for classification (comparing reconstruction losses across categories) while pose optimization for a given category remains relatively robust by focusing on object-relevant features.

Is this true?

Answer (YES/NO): NO